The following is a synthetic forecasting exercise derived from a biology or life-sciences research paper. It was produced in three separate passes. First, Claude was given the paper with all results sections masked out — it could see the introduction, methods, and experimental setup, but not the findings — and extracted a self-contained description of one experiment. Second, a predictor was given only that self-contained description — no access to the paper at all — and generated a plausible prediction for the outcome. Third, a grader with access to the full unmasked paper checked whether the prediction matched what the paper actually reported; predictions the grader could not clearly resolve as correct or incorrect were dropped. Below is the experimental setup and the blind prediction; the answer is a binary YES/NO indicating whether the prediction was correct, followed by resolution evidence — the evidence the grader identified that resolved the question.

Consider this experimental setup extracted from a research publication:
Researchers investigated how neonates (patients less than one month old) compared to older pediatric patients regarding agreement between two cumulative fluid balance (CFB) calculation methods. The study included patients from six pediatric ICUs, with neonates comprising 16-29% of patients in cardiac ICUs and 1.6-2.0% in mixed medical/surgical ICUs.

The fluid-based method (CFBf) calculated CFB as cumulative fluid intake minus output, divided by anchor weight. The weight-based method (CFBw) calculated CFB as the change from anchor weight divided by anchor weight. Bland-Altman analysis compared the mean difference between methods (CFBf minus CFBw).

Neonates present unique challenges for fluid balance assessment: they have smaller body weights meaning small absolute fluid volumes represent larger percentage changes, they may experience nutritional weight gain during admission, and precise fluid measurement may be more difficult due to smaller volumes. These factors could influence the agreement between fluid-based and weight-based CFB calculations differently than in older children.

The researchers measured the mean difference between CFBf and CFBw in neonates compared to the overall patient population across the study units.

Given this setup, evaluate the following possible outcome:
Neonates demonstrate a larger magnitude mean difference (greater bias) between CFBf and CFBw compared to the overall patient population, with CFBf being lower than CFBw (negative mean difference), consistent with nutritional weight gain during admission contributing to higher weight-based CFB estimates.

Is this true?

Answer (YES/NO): NO